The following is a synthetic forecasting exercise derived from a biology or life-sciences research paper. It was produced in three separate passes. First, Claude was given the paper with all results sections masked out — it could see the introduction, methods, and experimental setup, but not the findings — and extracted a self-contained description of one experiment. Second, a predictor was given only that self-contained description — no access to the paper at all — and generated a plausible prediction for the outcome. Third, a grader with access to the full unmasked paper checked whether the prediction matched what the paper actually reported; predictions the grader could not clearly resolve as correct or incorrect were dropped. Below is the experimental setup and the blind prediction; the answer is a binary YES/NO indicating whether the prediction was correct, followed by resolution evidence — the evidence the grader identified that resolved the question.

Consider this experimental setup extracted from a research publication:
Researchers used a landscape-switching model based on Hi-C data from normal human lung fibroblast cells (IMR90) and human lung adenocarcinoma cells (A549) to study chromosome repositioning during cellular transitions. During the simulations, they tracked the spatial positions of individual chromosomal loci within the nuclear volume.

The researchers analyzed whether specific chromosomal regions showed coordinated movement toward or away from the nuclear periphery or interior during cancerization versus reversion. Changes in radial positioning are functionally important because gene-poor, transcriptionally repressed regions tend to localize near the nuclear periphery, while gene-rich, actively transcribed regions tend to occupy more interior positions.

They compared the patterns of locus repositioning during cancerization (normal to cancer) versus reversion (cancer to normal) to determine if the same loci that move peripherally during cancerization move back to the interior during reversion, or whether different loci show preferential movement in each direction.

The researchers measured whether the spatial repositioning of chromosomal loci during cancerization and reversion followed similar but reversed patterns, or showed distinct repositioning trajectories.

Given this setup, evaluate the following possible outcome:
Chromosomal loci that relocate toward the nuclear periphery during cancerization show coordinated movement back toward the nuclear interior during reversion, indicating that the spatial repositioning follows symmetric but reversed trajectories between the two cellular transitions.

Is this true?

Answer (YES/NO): NO